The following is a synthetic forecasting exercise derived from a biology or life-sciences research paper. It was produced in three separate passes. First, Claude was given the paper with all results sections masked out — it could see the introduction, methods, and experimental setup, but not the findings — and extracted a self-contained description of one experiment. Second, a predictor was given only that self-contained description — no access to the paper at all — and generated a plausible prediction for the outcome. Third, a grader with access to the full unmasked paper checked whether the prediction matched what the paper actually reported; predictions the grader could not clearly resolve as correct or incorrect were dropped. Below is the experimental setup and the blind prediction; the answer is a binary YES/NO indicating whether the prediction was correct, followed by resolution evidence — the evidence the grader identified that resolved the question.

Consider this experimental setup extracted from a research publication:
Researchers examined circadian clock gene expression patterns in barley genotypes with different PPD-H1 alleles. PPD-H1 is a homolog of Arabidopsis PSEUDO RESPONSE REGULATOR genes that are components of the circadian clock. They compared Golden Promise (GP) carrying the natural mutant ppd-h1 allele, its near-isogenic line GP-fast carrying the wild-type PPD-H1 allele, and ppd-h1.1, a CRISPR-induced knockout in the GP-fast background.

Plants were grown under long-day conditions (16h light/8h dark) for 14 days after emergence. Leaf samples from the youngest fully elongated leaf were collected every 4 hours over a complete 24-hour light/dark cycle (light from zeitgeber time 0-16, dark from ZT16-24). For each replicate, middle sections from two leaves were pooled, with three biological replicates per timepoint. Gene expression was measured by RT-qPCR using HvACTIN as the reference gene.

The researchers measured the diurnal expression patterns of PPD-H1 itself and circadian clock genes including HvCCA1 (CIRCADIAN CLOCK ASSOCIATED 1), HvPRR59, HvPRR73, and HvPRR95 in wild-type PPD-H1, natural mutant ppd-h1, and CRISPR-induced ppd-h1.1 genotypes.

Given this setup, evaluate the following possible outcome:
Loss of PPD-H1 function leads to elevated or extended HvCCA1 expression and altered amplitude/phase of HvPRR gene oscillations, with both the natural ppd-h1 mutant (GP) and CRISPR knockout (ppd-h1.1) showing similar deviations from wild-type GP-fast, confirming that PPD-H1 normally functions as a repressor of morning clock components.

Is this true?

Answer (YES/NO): NO